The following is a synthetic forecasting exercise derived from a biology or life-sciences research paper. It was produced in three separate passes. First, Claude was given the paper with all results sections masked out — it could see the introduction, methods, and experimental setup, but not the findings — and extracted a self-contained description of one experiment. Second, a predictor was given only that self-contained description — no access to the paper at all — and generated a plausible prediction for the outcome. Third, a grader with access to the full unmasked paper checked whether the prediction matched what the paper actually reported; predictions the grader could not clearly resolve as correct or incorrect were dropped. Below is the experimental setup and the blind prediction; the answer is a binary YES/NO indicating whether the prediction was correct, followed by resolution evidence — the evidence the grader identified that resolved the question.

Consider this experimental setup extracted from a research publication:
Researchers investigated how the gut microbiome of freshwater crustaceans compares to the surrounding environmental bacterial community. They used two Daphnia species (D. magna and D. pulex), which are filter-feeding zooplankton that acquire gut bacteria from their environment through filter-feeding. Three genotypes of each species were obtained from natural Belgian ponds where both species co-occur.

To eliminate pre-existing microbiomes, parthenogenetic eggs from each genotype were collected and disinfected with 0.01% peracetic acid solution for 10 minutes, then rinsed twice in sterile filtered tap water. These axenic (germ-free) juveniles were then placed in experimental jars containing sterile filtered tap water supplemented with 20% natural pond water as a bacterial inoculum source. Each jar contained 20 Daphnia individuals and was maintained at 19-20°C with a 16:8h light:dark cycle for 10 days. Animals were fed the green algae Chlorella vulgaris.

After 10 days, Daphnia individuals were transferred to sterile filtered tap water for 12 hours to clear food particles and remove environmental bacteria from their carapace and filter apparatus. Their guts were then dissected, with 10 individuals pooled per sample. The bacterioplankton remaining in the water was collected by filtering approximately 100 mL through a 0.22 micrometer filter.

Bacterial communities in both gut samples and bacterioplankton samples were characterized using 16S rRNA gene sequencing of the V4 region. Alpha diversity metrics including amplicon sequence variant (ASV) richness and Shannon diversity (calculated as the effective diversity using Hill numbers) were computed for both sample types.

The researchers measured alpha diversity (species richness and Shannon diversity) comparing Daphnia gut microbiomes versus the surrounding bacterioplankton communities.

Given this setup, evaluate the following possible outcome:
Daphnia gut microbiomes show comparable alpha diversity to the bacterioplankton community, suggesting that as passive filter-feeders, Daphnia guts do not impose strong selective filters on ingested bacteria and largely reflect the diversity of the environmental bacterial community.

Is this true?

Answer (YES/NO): NO